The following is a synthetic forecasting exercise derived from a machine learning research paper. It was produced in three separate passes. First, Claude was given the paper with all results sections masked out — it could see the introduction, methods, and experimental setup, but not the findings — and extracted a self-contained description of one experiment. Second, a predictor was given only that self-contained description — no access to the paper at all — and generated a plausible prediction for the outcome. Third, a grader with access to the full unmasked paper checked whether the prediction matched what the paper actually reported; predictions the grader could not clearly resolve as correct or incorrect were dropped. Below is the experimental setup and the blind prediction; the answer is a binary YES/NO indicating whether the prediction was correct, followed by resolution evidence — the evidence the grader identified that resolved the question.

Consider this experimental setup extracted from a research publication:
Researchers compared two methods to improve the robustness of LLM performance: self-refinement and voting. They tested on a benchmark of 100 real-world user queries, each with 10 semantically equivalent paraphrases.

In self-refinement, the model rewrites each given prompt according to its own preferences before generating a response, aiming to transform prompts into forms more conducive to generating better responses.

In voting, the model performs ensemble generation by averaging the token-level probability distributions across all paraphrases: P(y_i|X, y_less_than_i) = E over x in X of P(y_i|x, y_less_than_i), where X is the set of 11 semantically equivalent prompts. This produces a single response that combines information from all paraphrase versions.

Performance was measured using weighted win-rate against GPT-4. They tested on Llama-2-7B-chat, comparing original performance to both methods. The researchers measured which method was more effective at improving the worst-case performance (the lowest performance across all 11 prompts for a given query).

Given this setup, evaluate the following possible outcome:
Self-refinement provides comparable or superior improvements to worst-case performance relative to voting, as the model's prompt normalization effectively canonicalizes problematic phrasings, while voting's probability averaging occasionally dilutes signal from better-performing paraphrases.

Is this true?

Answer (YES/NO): NO